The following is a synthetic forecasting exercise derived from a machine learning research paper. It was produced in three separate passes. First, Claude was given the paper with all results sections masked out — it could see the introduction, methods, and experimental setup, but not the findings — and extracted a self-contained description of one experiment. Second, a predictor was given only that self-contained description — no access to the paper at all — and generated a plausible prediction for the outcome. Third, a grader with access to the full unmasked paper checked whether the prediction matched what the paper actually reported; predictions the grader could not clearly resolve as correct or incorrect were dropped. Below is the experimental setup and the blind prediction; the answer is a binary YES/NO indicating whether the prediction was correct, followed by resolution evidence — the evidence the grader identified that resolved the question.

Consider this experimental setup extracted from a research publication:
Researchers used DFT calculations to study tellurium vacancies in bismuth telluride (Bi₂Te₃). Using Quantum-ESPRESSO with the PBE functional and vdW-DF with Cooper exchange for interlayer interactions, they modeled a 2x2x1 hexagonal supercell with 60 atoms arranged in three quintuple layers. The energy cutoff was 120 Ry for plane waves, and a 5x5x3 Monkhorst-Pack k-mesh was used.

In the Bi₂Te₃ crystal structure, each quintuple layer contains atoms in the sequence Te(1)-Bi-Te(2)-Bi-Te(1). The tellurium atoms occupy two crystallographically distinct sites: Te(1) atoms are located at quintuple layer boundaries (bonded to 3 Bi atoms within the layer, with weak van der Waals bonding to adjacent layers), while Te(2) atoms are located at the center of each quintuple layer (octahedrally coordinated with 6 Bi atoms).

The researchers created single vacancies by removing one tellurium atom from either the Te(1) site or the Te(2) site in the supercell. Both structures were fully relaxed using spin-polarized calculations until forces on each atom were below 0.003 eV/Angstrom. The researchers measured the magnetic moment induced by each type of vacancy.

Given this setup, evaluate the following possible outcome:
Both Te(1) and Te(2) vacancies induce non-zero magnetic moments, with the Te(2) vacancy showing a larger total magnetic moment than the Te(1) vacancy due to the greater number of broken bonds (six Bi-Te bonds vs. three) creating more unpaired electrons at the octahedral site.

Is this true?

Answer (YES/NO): NO